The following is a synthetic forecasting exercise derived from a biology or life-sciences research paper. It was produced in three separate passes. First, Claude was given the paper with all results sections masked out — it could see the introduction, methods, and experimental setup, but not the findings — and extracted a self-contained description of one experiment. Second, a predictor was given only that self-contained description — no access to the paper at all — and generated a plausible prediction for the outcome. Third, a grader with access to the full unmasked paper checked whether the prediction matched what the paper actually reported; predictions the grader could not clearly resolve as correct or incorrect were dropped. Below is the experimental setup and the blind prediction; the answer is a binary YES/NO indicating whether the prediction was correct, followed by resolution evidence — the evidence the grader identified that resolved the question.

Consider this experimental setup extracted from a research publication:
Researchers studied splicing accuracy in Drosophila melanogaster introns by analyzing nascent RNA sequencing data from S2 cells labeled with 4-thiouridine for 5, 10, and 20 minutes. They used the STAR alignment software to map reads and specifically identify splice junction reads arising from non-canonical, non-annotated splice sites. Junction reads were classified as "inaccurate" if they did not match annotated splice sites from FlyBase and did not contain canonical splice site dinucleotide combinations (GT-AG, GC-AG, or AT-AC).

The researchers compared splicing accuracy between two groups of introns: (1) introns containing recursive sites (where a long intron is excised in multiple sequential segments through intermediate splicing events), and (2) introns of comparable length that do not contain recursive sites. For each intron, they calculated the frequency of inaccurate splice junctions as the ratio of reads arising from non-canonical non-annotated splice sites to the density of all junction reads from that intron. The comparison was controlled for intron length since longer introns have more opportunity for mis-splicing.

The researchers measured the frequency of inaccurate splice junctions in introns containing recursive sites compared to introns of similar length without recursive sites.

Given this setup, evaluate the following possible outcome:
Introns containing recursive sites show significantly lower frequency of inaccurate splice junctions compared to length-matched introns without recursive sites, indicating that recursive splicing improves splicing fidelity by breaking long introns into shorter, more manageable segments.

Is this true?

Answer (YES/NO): YES